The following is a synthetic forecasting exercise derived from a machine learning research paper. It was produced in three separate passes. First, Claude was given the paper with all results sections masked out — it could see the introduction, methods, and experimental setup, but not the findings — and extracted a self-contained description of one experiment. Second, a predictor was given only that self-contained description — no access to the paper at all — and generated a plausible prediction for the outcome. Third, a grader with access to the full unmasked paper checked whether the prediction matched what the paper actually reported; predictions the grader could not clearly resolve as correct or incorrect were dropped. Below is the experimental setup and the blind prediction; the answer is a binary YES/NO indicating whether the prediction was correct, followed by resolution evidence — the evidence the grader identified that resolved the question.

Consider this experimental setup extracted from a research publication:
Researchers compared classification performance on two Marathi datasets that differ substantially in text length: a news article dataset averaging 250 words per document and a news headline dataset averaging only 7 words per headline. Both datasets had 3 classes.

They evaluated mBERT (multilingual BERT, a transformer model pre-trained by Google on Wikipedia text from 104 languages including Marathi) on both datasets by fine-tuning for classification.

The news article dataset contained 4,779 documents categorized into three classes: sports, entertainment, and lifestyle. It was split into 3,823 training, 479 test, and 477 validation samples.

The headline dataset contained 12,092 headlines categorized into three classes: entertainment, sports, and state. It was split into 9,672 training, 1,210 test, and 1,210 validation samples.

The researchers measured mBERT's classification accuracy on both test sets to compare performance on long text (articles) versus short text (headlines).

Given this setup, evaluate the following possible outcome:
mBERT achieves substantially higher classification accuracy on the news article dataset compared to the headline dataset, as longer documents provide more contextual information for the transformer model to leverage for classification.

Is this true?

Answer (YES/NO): YES